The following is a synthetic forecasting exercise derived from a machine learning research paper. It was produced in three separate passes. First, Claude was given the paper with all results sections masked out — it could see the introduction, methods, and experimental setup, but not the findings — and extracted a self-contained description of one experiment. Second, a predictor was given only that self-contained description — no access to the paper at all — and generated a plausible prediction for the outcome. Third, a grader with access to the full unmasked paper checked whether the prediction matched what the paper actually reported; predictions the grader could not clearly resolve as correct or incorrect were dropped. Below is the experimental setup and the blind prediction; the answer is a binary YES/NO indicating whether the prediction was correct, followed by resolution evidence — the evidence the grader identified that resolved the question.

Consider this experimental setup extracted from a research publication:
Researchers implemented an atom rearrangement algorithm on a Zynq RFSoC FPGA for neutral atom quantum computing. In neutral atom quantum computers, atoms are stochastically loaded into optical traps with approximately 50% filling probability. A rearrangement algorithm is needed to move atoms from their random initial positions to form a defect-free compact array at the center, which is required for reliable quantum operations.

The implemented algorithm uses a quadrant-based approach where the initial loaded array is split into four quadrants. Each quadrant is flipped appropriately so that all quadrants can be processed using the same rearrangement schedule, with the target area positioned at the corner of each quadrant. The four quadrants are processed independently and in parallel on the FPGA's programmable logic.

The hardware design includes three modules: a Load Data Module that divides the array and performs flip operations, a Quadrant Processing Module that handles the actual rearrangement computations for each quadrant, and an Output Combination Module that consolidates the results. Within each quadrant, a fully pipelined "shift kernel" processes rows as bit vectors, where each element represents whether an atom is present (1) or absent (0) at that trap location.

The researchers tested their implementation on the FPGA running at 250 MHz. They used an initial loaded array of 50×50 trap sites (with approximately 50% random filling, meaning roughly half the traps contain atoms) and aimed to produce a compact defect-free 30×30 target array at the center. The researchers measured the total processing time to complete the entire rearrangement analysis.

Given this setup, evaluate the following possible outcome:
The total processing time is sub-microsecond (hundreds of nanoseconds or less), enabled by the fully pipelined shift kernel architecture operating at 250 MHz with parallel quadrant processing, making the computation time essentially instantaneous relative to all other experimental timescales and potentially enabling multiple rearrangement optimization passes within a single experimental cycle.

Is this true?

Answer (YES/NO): NO